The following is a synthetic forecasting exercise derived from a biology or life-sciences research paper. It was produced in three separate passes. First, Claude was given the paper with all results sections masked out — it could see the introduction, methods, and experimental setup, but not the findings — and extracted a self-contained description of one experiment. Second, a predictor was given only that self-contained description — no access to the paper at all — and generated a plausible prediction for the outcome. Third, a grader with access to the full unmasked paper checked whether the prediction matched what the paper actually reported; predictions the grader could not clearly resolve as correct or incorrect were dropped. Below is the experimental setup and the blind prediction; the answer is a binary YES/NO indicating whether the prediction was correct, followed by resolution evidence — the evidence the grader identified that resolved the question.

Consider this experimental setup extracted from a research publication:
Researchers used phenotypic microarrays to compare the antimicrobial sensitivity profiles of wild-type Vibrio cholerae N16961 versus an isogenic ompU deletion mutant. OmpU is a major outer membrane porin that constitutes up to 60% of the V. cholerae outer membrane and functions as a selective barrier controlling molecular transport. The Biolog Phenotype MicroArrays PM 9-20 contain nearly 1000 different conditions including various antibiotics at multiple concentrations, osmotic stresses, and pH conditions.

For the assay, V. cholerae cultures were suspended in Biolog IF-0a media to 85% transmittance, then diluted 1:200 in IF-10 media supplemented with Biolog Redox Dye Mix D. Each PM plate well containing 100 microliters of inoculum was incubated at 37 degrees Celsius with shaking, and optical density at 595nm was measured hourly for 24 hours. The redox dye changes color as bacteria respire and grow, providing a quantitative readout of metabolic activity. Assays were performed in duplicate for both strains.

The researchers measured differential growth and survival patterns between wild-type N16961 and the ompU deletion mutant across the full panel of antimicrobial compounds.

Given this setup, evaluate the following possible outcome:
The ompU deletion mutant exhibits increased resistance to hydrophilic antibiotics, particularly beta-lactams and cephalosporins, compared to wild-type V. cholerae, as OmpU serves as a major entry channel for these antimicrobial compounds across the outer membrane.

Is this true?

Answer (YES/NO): NO